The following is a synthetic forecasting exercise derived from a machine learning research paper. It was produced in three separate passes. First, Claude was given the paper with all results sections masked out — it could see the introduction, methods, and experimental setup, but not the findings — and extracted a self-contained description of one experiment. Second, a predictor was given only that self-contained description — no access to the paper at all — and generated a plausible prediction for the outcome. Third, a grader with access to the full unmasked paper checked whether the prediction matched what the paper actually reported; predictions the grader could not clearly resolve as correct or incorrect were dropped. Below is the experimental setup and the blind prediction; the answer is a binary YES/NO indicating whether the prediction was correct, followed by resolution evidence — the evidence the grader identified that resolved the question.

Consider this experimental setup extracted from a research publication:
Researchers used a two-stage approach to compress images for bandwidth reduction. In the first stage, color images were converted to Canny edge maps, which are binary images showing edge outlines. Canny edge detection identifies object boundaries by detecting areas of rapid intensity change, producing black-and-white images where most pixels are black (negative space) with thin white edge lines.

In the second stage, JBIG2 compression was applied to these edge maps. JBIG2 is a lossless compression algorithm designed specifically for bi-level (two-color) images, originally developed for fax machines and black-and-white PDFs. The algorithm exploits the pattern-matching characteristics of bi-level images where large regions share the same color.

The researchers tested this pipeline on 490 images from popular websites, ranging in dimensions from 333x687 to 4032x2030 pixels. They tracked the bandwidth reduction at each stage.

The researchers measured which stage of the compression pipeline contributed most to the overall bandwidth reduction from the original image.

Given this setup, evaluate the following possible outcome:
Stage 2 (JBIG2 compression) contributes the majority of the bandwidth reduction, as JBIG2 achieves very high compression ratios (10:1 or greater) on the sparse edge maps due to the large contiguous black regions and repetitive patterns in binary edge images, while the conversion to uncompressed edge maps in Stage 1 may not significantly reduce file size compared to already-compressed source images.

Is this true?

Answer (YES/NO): NO